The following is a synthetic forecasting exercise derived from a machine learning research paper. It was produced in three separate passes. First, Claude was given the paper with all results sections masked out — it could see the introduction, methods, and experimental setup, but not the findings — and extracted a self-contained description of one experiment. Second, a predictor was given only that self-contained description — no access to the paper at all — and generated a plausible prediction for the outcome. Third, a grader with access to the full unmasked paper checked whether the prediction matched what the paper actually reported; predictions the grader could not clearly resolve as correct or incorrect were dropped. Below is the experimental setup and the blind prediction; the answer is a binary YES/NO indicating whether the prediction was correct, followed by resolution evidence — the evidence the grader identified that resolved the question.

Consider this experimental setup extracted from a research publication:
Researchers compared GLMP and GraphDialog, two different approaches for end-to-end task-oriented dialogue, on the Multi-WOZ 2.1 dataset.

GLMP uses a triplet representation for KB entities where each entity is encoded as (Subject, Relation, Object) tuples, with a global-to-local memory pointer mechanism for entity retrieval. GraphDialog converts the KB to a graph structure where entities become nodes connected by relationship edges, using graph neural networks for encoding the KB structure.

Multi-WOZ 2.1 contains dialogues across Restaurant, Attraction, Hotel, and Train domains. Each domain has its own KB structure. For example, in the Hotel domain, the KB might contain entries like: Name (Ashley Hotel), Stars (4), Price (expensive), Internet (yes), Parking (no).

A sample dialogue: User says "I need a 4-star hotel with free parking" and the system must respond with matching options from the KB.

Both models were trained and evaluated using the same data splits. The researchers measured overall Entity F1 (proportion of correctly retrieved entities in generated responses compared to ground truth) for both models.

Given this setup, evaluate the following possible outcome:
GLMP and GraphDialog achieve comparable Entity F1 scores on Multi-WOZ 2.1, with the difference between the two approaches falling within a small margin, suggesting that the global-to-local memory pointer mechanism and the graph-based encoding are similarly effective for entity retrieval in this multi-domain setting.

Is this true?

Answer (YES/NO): NO